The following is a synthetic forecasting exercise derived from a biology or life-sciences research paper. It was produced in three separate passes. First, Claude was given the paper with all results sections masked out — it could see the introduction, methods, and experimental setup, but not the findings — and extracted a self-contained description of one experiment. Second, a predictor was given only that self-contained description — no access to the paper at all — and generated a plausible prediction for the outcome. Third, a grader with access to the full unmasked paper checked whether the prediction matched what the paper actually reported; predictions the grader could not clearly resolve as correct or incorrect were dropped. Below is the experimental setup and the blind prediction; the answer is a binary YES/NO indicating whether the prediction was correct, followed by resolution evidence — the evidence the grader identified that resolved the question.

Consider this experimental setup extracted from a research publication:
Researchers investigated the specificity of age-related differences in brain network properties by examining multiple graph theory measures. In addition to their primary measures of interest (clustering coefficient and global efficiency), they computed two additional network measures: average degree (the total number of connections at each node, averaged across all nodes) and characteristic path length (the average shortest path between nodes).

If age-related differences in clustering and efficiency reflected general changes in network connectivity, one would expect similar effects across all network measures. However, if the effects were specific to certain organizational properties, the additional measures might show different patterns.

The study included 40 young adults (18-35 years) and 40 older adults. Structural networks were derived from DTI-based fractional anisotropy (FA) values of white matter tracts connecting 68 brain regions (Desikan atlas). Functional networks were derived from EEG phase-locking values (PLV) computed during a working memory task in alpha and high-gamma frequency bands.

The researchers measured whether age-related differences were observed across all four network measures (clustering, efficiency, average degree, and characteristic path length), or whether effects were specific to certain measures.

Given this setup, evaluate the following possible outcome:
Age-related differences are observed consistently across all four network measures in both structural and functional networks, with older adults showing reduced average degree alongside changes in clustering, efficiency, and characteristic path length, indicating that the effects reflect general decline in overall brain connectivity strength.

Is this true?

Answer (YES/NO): NO